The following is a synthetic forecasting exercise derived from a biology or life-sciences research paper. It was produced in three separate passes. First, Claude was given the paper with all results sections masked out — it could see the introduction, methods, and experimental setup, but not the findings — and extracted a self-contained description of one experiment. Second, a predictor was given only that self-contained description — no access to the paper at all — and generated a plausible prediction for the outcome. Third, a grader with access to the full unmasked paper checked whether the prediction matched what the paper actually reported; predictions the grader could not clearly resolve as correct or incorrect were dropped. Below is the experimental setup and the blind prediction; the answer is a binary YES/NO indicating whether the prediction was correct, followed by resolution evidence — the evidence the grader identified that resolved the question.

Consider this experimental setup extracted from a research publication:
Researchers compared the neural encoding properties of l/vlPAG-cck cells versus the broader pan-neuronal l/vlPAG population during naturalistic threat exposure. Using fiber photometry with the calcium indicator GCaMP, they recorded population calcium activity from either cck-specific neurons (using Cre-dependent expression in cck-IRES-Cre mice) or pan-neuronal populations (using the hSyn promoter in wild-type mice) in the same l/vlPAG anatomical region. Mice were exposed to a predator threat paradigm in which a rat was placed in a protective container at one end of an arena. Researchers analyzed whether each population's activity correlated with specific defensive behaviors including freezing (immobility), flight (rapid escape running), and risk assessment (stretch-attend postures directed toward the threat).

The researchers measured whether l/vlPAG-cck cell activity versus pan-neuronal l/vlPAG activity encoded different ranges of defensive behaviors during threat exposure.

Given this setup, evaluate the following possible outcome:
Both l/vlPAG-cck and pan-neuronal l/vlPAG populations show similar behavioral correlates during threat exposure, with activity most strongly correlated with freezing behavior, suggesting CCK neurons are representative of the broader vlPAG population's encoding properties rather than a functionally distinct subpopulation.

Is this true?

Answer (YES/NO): NO